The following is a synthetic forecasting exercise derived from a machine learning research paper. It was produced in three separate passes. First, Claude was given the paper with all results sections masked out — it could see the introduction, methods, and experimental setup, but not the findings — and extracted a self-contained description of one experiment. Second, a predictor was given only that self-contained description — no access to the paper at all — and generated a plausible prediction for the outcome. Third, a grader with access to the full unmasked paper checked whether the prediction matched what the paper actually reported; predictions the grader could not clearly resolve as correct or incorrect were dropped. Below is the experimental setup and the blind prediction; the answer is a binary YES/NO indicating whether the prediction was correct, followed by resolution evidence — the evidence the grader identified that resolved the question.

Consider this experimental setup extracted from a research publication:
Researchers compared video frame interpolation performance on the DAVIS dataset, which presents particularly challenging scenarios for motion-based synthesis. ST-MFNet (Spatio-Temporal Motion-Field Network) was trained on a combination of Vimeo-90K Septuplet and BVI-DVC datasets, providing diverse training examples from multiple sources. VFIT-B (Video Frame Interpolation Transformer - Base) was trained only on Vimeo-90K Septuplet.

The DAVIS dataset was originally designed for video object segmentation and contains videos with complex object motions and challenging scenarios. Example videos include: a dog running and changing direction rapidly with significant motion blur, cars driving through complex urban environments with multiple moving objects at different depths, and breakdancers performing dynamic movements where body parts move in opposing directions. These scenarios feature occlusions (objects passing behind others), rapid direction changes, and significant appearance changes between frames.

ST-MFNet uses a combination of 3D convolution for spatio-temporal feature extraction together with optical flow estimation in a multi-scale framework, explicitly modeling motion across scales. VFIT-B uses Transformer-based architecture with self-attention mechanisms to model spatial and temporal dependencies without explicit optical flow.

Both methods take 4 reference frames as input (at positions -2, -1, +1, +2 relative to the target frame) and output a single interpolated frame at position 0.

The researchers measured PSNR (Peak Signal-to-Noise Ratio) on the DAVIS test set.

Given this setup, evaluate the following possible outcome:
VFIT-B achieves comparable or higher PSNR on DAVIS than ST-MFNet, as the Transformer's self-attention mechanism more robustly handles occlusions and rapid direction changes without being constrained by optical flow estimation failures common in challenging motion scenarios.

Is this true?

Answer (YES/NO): NO